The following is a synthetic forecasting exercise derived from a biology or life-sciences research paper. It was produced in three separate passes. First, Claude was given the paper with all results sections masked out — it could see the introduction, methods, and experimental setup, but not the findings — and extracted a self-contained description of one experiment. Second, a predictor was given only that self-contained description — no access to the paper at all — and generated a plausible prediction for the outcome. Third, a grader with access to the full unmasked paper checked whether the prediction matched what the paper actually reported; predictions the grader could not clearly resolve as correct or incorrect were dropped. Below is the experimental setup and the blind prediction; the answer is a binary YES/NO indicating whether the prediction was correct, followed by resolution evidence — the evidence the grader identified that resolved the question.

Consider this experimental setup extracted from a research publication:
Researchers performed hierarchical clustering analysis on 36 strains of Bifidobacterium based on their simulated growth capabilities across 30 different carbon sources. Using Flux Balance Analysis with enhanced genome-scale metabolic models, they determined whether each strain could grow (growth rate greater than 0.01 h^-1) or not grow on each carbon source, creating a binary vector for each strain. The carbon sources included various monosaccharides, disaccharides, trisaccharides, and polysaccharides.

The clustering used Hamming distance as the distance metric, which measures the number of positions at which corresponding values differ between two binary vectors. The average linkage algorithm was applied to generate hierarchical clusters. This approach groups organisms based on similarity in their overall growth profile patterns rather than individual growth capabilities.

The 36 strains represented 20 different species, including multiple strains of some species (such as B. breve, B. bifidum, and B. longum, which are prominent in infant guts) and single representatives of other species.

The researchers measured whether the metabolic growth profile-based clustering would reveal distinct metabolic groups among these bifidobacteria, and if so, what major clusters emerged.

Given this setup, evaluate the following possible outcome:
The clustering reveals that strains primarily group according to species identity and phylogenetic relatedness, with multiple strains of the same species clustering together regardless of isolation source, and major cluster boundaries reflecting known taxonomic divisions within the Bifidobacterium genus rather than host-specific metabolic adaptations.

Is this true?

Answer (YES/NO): NO